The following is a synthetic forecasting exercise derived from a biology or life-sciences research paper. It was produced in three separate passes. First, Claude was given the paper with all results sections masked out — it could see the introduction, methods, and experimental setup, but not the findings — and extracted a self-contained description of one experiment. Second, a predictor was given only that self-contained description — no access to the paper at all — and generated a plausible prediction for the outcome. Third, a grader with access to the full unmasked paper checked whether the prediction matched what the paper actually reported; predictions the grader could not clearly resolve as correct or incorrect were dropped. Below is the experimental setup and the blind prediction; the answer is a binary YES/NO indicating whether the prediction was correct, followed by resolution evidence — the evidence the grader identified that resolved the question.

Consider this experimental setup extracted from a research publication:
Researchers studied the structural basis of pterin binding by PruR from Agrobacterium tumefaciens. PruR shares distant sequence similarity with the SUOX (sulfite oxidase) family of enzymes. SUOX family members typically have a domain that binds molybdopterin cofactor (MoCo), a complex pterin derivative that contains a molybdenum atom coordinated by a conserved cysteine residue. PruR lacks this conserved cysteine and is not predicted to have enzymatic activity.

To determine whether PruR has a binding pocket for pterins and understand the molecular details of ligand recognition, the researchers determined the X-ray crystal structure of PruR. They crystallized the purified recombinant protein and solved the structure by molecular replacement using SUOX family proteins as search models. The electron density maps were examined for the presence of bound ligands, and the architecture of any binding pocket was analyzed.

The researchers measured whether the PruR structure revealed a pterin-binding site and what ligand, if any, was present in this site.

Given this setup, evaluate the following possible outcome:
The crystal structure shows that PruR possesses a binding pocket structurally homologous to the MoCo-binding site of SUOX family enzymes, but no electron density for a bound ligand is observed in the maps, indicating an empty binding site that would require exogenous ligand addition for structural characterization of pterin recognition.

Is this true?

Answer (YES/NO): YES